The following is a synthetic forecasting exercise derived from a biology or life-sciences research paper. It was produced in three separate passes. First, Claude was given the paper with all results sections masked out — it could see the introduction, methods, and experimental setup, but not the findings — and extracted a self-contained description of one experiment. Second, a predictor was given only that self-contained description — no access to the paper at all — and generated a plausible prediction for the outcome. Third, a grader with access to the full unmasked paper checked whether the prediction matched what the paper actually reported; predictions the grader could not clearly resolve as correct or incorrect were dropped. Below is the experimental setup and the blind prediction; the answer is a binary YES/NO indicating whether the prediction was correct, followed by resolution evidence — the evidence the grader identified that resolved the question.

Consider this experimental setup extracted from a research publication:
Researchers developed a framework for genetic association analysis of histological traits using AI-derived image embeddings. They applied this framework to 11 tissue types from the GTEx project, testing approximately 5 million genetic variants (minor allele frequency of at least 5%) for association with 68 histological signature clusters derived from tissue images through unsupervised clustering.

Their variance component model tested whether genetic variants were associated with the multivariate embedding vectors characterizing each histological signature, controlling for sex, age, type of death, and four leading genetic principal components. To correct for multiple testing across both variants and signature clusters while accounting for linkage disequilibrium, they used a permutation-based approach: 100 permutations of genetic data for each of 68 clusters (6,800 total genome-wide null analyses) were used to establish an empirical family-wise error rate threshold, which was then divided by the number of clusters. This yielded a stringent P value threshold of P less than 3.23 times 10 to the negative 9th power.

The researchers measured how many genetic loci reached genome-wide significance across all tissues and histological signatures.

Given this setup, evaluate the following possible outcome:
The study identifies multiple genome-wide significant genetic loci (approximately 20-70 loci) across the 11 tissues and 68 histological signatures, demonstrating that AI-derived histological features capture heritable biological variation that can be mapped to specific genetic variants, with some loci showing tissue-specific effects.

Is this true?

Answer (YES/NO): NO